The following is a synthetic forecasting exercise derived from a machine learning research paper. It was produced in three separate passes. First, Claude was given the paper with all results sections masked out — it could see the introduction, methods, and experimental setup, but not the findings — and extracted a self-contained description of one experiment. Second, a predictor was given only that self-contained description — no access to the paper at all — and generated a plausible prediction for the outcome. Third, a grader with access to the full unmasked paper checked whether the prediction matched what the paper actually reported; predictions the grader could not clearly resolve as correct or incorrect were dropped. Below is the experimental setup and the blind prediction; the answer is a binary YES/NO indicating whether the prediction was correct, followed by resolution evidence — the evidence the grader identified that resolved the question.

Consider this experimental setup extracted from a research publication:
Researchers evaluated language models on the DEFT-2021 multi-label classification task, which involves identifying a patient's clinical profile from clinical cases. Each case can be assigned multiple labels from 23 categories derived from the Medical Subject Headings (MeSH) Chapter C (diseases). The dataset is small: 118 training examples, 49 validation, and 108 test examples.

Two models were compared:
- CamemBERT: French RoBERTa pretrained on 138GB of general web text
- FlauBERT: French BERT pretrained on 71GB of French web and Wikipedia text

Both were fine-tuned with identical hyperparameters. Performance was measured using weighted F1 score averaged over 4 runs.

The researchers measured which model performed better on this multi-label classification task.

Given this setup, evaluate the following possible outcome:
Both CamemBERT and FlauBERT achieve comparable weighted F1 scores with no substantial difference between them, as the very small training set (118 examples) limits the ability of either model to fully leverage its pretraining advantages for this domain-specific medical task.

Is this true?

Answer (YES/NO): NO